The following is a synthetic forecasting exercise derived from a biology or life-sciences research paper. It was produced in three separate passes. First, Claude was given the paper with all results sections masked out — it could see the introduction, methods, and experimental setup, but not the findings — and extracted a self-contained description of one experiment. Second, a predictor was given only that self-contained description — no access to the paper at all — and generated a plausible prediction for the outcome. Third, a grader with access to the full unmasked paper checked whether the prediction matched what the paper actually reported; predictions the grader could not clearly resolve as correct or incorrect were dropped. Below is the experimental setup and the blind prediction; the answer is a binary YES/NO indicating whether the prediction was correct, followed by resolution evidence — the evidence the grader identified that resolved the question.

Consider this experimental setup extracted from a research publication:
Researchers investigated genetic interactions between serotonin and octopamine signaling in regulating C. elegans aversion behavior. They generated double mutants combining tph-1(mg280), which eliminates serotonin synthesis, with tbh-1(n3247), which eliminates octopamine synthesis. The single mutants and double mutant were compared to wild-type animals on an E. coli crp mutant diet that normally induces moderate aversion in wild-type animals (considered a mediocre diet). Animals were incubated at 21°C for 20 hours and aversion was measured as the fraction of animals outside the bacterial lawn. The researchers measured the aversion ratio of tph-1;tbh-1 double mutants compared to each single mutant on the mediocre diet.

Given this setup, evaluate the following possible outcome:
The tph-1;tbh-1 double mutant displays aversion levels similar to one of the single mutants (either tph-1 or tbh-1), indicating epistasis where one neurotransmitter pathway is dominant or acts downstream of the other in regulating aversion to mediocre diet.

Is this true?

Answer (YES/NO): YES